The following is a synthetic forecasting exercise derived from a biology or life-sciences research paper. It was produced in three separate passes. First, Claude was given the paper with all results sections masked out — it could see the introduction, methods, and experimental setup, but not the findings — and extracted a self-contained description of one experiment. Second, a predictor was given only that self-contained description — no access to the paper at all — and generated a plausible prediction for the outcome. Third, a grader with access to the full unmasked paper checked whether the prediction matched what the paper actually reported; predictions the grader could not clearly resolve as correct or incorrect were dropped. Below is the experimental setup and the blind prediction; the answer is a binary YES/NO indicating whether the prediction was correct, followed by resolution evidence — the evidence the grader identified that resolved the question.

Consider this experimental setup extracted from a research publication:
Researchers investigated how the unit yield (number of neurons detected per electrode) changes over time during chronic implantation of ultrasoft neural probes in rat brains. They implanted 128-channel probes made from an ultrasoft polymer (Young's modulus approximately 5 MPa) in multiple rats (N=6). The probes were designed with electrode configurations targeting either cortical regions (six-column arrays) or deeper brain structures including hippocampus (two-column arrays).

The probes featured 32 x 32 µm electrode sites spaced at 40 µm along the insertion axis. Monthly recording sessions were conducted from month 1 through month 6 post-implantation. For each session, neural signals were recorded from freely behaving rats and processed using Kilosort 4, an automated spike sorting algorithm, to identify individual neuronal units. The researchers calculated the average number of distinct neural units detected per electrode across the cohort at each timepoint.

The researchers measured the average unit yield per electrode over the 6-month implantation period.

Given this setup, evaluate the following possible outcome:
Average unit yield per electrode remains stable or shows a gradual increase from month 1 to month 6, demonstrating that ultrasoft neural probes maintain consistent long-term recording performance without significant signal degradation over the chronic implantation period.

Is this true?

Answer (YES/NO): YES